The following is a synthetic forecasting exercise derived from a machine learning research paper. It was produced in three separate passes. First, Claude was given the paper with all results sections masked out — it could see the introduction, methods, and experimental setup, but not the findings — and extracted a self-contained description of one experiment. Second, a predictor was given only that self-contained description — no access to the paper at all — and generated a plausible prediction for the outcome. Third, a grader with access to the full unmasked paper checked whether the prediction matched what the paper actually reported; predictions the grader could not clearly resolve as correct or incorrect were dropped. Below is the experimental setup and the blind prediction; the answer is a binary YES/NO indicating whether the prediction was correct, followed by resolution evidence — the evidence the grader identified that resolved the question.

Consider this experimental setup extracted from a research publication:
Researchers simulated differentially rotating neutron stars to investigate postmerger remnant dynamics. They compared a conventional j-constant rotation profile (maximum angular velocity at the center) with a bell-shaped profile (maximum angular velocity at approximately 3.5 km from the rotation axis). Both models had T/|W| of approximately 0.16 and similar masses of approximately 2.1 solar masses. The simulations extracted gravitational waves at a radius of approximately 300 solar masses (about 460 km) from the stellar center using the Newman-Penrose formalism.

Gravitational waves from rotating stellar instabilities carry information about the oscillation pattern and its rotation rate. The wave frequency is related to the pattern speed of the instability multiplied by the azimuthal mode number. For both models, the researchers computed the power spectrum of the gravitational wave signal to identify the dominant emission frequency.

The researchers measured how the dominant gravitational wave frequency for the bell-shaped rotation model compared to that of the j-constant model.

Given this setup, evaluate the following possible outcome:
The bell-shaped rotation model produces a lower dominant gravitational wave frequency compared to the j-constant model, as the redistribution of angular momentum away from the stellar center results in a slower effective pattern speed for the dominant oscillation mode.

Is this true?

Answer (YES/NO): YES